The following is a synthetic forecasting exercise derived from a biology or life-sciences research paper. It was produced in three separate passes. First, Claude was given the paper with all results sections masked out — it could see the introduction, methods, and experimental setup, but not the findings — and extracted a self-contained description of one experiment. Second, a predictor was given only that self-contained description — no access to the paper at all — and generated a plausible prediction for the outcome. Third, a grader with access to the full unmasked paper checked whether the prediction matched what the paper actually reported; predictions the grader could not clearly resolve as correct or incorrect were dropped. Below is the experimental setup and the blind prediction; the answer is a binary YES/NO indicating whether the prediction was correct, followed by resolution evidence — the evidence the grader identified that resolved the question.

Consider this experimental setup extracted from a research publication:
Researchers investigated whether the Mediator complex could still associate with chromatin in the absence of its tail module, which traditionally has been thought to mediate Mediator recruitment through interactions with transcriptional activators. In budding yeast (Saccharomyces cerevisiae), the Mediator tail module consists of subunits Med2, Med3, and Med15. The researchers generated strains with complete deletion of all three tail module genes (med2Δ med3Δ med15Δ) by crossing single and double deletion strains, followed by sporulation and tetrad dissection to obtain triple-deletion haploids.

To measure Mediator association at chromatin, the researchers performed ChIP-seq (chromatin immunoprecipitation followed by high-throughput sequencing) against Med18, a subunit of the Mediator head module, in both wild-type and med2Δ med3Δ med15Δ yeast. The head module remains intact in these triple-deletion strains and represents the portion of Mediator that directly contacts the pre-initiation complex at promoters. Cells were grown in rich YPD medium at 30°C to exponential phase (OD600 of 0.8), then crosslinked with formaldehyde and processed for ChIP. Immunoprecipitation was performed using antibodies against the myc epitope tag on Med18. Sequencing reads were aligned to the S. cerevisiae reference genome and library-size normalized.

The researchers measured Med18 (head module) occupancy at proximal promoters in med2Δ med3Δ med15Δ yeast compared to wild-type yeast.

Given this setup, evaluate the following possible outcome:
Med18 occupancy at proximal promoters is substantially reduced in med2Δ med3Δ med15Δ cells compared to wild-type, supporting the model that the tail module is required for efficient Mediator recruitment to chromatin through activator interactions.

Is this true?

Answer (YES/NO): NO